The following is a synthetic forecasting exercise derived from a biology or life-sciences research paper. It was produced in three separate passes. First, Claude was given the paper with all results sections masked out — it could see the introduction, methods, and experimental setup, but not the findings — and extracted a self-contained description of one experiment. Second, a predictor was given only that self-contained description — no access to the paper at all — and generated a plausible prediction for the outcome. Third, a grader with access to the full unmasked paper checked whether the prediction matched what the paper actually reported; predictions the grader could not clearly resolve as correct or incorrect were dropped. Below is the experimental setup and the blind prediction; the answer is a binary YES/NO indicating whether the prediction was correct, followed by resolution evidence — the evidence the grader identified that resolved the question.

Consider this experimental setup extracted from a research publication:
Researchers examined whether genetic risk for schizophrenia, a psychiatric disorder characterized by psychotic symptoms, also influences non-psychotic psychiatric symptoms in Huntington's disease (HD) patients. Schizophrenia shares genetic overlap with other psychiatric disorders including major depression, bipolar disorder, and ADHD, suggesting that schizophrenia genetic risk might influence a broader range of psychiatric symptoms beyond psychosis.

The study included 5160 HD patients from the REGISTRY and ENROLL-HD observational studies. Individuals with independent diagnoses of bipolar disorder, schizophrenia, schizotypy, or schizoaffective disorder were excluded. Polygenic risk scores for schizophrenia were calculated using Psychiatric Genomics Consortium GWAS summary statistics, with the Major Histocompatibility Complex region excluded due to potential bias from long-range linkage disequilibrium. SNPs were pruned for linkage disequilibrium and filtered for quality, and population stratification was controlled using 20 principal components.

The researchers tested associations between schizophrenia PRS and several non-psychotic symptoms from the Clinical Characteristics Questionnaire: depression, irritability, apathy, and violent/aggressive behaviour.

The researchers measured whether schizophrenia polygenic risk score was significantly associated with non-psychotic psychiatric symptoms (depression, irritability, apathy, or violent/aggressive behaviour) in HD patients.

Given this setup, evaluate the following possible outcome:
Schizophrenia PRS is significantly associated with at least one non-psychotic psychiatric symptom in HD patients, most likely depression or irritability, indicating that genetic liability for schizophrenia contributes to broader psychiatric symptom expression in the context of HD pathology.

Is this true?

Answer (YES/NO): YES